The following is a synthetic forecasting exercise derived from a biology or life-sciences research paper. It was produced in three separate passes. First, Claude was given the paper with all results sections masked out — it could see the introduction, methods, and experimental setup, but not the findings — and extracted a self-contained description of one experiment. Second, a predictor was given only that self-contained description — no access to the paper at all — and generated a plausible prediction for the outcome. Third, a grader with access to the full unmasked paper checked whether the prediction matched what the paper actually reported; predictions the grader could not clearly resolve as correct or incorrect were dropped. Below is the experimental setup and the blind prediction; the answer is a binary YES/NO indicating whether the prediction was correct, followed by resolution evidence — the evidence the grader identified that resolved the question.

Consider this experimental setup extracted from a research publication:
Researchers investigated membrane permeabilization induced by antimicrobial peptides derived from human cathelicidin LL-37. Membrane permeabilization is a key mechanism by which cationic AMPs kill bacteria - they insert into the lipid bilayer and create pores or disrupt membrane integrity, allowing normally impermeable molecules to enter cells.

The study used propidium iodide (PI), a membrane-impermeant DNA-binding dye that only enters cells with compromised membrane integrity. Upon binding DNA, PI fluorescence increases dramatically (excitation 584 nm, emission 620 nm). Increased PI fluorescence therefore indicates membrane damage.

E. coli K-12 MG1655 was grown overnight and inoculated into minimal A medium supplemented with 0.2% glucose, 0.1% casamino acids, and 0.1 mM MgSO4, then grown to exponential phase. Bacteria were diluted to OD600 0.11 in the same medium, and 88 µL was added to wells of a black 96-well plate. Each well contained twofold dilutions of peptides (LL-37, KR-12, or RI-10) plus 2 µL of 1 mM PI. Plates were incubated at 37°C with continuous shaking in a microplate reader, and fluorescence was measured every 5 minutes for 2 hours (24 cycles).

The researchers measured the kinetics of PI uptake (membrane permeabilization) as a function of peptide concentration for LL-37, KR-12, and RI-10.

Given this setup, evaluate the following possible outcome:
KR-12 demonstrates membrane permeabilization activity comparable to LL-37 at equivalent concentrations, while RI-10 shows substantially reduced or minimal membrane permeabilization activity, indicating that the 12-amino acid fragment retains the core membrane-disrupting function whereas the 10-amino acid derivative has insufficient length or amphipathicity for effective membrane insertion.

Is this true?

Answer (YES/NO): NO